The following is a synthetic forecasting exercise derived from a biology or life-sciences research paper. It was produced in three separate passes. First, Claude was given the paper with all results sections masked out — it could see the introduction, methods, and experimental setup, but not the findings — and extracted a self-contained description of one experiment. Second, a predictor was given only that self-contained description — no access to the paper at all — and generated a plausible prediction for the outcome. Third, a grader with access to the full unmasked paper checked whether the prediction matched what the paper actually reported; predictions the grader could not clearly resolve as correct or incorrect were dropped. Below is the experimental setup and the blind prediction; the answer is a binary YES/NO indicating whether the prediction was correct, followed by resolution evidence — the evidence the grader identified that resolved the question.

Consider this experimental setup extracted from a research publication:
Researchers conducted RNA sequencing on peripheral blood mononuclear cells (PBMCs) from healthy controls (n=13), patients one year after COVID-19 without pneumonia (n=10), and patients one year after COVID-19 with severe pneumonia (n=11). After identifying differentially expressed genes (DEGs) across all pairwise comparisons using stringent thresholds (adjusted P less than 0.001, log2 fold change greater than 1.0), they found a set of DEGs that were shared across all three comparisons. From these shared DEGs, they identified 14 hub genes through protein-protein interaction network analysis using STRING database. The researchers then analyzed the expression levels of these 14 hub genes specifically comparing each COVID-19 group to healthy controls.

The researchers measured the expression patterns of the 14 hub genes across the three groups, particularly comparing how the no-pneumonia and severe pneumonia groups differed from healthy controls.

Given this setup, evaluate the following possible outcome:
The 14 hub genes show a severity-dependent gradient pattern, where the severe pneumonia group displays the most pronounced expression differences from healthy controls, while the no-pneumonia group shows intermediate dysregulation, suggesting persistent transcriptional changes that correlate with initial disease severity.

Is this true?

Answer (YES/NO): NO